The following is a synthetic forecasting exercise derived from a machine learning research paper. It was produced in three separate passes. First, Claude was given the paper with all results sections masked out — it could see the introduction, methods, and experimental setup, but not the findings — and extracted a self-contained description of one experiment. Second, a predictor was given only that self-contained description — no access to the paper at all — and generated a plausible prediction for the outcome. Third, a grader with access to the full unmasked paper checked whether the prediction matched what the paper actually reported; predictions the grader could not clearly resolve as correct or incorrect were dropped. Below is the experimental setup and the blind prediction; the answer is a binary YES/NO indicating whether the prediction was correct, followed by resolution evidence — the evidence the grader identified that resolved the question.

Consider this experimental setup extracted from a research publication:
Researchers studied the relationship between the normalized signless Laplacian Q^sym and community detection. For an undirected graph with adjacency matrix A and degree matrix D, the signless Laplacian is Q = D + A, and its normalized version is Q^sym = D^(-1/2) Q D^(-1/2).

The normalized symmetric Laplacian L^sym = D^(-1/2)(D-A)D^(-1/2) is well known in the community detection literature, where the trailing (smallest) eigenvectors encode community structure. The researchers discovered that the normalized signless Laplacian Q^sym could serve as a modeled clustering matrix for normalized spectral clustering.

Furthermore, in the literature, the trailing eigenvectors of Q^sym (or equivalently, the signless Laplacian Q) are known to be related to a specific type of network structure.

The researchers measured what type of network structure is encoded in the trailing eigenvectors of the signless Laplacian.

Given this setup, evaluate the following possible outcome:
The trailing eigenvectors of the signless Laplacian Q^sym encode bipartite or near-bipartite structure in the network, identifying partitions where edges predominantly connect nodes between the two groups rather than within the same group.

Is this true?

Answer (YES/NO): NO